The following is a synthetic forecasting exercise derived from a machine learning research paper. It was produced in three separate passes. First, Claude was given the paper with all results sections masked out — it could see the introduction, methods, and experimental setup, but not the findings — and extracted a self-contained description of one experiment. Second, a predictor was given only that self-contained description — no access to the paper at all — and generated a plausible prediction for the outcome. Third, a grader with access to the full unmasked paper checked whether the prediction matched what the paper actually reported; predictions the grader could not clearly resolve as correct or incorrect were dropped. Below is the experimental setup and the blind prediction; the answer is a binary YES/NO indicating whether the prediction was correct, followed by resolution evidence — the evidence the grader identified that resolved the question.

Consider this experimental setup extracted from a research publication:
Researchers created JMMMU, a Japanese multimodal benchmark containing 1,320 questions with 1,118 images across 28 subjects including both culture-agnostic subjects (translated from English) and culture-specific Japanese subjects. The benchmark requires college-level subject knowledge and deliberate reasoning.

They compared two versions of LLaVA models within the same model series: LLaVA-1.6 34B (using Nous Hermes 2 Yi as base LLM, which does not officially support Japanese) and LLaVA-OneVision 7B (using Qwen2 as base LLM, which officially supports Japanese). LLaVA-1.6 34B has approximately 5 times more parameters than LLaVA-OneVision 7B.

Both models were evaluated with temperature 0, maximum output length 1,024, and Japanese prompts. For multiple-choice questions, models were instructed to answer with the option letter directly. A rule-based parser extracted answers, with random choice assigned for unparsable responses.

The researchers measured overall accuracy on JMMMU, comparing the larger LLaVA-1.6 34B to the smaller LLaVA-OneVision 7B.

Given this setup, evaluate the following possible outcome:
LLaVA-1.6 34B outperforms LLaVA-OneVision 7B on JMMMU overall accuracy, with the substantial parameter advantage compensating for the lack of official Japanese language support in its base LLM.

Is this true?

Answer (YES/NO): NO